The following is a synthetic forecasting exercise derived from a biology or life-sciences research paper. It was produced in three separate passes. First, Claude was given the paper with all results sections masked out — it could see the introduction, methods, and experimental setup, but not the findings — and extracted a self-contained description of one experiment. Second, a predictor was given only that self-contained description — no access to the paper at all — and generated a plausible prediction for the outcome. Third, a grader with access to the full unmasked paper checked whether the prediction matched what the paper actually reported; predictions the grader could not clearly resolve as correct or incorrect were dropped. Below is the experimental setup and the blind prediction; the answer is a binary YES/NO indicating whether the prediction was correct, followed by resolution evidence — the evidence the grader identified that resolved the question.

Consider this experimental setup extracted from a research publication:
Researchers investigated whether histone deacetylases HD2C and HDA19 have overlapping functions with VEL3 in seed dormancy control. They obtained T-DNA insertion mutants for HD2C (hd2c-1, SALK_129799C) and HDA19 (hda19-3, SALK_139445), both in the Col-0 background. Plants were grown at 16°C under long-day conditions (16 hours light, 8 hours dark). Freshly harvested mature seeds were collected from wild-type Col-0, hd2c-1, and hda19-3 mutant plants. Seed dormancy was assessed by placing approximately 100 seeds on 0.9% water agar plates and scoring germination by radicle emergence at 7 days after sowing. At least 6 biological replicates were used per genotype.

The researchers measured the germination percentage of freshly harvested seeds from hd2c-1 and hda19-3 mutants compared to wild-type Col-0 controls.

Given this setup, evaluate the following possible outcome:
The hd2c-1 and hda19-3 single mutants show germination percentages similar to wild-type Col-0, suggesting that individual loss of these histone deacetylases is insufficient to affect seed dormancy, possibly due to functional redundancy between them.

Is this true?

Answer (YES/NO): NO